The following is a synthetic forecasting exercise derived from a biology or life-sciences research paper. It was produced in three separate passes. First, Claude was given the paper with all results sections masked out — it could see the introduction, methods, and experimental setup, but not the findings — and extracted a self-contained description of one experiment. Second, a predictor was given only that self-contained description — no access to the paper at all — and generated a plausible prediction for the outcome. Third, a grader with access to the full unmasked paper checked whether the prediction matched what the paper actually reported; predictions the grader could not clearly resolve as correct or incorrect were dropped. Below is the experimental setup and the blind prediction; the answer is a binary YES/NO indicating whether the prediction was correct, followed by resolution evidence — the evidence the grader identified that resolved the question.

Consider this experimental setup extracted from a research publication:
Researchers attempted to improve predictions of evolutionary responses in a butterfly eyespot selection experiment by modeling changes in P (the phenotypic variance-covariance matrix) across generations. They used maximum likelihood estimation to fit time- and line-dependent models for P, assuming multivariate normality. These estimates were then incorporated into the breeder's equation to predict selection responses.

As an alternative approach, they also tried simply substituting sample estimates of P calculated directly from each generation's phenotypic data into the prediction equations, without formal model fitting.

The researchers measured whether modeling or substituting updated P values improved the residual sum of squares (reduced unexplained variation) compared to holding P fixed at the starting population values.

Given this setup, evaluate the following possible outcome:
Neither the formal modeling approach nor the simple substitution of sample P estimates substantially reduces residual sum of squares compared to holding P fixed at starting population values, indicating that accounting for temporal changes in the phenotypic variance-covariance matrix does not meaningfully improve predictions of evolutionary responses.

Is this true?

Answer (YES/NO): YES